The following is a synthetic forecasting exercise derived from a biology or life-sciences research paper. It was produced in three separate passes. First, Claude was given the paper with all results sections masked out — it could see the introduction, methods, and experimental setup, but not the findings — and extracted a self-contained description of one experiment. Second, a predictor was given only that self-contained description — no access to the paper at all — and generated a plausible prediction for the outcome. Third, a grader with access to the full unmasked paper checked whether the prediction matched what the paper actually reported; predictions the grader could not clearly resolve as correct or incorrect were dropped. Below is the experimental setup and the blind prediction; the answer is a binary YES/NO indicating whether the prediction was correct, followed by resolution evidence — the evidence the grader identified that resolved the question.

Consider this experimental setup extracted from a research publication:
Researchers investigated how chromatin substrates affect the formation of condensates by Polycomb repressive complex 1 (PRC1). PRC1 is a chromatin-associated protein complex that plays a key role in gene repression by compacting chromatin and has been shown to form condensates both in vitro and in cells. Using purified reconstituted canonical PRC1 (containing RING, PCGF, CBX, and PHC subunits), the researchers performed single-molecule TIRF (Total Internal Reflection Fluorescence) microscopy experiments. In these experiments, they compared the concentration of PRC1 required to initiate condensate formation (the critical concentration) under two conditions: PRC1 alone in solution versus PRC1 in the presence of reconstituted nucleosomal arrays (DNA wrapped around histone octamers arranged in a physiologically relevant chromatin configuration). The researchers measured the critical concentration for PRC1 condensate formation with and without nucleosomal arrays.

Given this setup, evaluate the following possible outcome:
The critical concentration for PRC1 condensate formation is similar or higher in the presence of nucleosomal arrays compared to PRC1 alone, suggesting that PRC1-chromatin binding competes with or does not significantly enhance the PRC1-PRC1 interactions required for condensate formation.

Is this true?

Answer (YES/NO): NO